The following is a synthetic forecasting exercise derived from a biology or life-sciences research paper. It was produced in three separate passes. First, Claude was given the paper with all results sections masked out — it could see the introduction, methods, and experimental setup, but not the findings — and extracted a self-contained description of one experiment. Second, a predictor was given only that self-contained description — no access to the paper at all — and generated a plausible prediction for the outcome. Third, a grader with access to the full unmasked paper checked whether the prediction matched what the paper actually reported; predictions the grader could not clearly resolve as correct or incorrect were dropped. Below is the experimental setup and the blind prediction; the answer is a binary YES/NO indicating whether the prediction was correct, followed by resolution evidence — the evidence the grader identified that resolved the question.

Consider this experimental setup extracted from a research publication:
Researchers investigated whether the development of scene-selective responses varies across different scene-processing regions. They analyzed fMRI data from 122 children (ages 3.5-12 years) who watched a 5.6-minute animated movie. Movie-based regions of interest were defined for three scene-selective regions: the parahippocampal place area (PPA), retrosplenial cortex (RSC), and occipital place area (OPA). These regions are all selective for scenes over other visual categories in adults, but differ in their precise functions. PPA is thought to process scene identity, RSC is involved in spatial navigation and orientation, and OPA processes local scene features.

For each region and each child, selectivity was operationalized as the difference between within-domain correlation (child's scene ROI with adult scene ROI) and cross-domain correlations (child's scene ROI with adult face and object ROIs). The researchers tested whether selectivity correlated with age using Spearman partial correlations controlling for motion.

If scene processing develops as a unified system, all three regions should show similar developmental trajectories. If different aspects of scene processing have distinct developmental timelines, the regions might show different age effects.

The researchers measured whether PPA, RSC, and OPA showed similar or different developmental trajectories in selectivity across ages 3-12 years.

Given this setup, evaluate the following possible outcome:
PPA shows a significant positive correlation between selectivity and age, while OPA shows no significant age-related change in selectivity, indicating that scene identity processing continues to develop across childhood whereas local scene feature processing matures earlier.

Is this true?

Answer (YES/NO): YES